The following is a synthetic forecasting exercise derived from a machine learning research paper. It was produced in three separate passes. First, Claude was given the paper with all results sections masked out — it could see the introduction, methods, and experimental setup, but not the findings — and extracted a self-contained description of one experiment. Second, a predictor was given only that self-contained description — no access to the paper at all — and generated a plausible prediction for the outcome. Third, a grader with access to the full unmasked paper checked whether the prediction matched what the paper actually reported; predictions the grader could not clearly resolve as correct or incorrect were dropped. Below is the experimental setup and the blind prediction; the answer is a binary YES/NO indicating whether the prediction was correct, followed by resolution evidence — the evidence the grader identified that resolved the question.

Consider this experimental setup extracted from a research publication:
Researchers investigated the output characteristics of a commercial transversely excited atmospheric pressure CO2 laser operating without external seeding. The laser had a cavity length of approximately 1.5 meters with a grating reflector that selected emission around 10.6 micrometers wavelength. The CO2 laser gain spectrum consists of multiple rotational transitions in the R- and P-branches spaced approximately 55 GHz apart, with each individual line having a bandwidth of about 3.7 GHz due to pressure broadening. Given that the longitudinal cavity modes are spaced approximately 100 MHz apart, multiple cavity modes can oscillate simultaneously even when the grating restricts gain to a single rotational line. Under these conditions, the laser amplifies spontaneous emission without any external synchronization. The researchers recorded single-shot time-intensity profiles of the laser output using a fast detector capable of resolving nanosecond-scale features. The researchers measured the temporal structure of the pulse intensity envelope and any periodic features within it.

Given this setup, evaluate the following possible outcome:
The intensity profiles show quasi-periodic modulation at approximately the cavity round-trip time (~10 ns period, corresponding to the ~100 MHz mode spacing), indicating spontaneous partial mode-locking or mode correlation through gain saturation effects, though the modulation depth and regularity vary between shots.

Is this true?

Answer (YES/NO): YES